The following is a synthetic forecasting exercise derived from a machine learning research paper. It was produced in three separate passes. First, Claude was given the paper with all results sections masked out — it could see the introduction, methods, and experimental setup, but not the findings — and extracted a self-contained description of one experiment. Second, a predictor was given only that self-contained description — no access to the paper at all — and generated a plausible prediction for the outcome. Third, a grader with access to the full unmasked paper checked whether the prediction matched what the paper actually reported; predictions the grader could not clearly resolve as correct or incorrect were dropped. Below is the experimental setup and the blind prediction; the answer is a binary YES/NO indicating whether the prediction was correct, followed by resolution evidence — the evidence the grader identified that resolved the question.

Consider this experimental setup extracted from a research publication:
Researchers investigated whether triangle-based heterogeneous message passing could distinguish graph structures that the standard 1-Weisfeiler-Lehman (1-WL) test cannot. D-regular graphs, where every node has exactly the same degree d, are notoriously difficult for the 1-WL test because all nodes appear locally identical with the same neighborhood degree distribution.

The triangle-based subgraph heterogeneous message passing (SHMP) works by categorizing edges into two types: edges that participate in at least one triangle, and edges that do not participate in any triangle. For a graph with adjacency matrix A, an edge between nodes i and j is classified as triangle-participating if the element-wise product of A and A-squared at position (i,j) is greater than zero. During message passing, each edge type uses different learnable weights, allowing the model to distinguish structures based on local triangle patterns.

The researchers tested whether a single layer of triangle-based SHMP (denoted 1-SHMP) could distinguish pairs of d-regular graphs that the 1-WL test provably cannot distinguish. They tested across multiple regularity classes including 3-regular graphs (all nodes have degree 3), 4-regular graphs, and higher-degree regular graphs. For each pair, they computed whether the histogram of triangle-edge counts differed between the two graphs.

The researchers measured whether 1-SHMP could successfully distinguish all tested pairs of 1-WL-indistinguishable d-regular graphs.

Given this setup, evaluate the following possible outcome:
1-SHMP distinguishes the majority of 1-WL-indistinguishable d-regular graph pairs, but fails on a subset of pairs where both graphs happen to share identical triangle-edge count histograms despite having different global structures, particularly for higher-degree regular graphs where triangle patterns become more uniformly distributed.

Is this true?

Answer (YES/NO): NO